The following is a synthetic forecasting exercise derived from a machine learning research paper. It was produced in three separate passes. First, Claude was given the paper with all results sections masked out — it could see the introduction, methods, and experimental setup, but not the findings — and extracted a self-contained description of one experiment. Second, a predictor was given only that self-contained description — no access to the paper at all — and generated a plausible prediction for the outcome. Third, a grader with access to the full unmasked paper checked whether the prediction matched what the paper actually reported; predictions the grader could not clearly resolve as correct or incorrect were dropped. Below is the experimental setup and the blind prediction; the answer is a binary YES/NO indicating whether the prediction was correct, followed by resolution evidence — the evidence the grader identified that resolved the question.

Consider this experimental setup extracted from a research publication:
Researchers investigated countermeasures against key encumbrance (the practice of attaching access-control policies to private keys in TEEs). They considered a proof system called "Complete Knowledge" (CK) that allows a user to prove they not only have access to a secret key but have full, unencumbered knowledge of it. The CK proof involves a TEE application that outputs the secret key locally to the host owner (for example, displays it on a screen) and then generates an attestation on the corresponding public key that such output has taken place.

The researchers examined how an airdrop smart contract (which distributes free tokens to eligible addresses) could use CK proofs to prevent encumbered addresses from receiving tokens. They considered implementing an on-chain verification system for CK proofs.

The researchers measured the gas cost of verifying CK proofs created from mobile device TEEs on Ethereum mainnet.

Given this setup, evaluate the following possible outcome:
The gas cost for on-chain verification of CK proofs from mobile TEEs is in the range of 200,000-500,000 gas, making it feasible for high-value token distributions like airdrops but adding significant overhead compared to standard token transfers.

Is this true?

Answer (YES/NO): NO